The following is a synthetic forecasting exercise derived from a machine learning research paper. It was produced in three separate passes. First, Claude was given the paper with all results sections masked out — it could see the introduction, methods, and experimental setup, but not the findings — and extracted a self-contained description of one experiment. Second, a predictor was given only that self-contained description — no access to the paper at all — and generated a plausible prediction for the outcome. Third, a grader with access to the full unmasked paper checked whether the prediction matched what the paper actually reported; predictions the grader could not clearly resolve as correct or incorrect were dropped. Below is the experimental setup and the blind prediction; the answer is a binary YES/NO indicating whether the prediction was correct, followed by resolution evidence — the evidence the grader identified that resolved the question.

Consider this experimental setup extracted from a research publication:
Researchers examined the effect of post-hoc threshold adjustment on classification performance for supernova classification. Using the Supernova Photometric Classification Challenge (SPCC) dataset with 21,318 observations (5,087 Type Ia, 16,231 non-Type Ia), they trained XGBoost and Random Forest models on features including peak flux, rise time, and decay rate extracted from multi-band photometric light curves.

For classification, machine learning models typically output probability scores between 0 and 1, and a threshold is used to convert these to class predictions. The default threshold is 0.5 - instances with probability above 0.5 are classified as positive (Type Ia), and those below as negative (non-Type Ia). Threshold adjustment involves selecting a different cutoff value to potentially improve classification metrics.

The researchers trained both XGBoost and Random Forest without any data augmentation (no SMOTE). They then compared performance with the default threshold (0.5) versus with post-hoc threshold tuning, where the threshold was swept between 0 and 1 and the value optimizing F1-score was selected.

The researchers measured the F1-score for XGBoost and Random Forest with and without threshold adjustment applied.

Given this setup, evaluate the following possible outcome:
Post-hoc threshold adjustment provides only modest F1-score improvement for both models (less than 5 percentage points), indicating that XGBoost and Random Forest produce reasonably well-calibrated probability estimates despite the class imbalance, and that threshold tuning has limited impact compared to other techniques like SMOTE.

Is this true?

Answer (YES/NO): NO